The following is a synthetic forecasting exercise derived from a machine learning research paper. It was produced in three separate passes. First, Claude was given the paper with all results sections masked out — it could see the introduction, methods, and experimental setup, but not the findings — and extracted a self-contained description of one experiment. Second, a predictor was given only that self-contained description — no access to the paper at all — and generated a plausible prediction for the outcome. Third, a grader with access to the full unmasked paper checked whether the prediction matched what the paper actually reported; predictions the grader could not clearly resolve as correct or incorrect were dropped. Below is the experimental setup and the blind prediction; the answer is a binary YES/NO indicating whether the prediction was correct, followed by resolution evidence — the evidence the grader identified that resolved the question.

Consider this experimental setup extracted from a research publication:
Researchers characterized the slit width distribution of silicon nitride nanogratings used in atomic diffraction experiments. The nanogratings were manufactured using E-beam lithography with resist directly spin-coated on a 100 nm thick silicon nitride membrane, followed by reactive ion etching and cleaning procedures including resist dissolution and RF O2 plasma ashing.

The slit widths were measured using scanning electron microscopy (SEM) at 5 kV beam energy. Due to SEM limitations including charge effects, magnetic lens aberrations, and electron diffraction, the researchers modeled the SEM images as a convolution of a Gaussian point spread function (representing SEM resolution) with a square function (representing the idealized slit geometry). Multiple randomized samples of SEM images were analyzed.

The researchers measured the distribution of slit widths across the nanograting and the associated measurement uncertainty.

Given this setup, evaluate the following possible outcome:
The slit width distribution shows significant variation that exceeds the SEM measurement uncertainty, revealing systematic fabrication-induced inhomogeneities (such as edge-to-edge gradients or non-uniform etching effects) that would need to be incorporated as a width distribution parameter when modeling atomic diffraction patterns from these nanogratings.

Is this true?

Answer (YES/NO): NO